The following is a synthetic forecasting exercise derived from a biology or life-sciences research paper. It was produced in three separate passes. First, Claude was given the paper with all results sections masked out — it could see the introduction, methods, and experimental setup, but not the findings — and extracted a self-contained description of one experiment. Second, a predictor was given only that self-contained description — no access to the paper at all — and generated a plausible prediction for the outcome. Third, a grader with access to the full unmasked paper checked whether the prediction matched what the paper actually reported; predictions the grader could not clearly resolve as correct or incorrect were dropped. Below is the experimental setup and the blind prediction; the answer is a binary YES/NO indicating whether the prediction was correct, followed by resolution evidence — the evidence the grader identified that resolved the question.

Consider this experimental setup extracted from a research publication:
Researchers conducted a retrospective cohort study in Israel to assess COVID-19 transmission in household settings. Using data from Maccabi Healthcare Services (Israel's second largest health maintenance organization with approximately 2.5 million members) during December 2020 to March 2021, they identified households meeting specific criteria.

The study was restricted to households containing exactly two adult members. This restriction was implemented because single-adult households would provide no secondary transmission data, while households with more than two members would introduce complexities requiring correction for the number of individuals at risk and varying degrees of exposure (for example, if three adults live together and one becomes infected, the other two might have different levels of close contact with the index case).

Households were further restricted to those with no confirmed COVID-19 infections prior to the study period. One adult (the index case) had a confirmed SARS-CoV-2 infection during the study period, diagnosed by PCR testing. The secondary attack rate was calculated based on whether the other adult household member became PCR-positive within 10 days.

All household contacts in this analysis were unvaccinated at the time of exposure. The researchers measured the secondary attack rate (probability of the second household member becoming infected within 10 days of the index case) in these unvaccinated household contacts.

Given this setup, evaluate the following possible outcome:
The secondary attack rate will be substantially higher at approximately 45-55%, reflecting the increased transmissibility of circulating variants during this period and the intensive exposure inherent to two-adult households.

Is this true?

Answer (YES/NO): NO